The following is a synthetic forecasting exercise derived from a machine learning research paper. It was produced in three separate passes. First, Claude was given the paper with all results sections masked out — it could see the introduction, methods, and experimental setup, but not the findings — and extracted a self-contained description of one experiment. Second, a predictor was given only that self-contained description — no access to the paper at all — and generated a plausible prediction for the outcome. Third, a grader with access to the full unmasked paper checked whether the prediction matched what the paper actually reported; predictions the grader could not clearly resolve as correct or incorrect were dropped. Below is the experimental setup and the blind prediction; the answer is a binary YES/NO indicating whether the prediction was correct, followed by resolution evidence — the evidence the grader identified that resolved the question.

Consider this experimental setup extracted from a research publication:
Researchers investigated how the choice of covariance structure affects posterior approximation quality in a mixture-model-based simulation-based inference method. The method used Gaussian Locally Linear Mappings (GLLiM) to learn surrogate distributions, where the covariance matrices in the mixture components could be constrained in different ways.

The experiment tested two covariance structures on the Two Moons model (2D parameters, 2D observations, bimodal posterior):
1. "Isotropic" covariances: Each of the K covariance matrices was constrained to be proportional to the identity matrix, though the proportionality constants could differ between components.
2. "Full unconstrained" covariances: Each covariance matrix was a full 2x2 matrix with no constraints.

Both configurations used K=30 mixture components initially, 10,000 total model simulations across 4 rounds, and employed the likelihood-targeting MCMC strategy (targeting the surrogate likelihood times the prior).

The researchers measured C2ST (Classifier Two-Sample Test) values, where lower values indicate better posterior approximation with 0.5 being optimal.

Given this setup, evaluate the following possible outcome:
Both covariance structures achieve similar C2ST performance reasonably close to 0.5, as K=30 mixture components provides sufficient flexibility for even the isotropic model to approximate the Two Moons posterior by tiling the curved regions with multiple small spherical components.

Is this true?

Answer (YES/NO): NO